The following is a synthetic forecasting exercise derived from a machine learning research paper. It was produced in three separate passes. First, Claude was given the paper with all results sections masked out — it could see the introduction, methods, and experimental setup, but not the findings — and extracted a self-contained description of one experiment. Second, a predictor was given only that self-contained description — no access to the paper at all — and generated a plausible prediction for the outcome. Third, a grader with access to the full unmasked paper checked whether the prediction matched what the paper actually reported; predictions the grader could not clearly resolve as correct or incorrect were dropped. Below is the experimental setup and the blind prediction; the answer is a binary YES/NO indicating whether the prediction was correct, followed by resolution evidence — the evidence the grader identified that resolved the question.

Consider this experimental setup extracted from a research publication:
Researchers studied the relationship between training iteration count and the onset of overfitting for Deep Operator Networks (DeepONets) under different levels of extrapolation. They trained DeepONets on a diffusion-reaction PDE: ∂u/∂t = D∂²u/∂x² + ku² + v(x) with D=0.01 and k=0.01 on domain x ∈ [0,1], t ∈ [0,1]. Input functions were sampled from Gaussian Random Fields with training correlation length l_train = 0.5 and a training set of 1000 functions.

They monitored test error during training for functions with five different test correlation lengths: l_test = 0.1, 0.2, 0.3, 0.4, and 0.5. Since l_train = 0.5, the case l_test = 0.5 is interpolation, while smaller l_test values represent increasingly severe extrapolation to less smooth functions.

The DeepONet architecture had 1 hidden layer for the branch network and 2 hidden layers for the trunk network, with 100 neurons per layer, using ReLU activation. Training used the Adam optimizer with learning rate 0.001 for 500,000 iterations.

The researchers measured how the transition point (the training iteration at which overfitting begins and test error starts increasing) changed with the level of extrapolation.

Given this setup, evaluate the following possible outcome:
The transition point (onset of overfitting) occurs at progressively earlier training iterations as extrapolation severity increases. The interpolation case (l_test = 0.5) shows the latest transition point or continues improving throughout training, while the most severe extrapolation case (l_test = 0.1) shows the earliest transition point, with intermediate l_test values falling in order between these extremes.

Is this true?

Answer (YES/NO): YES